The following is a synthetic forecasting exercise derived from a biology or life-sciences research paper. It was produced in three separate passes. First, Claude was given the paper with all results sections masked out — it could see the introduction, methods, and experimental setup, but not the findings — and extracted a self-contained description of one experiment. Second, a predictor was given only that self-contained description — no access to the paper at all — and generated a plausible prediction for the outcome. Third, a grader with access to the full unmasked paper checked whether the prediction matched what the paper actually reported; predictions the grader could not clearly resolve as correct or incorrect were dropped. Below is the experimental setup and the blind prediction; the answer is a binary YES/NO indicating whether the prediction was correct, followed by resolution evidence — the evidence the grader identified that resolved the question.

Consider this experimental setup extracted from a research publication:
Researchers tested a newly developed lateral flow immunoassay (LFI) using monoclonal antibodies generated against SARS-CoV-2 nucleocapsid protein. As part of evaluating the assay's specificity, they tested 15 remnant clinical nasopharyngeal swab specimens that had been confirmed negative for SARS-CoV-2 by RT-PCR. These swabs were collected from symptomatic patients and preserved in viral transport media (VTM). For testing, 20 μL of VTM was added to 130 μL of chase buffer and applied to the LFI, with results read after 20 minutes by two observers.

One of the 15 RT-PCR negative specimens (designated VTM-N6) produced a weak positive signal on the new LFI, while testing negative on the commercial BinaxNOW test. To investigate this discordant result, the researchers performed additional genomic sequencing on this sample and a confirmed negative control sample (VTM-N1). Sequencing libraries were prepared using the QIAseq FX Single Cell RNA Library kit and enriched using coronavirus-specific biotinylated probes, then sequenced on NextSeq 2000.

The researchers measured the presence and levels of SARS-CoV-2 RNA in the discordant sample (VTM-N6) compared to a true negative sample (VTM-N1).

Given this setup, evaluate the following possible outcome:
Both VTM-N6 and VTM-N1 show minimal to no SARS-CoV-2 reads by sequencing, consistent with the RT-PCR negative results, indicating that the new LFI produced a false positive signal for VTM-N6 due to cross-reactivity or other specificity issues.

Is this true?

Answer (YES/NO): NO